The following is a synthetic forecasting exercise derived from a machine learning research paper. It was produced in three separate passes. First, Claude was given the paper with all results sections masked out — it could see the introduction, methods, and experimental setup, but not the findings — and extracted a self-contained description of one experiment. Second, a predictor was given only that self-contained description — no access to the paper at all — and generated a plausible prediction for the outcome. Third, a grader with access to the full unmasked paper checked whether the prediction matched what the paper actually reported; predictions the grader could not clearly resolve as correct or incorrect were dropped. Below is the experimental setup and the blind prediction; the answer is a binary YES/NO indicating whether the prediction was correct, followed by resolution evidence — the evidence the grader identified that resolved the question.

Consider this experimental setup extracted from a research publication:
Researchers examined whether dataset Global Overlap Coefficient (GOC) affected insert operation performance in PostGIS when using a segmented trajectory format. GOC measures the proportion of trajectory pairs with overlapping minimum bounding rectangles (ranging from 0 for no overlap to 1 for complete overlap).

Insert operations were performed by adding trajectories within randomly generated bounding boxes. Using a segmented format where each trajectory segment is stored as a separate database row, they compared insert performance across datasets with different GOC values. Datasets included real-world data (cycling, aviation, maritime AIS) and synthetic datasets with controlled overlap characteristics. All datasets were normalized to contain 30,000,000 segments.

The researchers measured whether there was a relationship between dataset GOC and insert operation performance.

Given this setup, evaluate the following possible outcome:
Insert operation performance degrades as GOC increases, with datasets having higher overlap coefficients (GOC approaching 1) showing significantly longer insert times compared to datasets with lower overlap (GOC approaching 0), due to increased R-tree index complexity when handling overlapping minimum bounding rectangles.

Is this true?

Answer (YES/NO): NO